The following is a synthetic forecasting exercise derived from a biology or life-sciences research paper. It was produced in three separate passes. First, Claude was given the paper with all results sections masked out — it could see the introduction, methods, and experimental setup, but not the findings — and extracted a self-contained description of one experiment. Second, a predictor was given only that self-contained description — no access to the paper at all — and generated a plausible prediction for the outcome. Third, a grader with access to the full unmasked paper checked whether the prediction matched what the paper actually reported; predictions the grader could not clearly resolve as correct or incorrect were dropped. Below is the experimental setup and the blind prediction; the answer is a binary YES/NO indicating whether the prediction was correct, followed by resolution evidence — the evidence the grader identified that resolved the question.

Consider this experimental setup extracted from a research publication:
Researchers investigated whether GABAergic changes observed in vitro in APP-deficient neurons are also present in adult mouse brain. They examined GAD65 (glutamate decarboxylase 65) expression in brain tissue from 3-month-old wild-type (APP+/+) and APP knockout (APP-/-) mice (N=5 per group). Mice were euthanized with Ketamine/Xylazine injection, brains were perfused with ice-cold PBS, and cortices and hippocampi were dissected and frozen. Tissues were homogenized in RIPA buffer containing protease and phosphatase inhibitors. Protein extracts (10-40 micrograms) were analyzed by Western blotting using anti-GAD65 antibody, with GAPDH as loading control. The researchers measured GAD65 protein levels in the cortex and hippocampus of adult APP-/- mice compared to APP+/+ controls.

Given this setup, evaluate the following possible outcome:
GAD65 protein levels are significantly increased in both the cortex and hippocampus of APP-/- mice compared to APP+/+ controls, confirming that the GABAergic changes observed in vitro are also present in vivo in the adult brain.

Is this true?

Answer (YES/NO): YES